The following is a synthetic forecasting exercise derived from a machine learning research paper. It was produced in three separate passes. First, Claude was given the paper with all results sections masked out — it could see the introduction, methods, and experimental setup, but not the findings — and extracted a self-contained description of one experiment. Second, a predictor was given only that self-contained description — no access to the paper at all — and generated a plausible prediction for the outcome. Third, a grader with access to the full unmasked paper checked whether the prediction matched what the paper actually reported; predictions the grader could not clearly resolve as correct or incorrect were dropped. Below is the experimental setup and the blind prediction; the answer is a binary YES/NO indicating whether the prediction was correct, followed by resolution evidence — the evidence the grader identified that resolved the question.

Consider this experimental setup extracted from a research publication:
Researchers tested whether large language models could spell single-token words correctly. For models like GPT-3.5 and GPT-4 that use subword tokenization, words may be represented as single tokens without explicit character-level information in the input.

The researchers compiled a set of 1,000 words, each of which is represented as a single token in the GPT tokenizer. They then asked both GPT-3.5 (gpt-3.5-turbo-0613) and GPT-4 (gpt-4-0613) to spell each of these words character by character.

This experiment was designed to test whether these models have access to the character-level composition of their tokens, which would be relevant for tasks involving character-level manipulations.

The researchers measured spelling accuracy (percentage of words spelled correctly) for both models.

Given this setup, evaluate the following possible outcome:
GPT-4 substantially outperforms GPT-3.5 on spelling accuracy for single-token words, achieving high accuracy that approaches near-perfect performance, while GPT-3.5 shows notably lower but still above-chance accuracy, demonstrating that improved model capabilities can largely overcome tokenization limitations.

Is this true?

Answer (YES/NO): NO